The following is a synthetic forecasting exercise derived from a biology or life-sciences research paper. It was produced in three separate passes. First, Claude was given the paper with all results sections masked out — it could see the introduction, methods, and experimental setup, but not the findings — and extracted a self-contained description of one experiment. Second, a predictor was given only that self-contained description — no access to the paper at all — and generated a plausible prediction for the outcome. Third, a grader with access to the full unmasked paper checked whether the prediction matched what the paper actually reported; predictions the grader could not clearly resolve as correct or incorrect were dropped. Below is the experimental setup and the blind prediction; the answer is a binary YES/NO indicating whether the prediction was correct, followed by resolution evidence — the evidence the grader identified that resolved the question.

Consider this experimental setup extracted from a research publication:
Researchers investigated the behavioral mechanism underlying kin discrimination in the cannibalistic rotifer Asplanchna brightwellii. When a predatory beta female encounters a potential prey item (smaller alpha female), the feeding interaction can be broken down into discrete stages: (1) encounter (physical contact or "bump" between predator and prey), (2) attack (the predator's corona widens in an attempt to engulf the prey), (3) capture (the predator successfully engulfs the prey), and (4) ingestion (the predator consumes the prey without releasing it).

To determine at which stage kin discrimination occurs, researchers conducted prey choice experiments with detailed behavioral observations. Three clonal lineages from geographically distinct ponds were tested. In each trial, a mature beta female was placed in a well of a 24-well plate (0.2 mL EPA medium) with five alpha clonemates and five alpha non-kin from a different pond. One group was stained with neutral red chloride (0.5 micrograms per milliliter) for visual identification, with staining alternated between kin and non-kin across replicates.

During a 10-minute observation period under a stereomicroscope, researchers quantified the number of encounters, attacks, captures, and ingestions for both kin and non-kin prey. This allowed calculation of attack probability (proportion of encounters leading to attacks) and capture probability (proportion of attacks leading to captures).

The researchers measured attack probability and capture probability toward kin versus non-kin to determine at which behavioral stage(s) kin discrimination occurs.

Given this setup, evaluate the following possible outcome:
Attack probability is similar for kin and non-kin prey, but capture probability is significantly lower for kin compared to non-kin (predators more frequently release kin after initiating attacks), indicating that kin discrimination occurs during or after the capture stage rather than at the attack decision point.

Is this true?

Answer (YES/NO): NO